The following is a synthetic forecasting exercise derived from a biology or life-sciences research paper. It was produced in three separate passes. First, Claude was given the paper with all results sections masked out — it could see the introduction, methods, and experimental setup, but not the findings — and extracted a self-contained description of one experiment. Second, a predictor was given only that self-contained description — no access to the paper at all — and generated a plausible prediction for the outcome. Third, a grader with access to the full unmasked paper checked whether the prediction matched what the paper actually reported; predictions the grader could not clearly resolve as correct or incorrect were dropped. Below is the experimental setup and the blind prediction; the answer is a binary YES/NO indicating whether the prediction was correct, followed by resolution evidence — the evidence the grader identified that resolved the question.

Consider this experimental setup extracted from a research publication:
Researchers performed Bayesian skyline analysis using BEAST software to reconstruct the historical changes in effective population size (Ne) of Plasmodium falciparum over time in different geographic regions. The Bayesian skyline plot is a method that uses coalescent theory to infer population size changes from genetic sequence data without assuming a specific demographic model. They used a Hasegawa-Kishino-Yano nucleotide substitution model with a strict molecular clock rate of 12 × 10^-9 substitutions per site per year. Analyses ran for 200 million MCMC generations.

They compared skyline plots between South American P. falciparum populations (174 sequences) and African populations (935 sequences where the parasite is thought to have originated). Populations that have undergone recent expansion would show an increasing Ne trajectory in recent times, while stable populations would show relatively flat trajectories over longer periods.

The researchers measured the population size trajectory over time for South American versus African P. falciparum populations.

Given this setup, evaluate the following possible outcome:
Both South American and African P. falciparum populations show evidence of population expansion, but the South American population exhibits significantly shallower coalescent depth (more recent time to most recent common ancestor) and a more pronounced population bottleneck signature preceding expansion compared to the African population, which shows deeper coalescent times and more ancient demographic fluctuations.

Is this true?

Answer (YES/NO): NO